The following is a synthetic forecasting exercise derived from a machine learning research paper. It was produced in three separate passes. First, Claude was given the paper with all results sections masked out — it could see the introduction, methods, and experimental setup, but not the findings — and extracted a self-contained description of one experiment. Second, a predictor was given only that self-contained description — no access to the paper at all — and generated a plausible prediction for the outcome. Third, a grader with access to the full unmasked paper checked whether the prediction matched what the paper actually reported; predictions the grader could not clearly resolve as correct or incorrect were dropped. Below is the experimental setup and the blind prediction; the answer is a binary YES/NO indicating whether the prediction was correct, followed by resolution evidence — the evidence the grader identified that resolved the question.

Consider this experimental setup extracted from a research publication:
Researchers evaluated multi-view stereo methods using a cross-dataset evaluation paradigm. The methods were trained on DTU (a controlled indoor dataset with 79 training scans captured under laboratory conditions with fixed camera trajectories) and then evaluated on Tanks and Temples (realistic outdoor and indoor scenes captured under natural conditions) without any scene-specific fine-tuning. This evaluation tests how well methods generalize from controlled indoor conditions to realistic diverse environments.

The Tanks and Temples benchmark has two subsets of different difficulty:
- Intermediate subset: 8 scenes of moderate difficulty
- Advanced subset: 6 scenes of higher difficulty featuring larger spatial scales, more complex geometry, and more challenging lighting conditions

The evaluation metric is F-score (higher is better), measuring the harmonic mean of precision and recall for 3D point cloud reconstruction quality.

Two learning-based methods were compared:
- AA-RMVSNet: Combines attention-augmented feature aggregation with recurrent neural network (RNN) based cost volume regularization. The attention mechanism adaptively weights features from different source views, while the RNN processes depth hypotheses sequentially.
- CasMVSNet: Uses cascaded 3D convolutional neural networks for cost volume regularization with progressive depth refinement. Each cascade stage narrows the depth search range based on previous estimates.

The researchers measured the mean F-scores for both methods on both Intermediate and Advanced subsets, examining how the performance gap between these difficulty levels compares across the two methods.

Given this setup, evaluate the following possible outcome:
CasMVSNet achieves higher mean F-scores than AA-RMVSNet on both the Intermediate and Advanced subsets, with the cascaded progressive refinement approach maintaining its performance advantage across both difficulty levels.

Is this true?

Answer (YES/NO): NO